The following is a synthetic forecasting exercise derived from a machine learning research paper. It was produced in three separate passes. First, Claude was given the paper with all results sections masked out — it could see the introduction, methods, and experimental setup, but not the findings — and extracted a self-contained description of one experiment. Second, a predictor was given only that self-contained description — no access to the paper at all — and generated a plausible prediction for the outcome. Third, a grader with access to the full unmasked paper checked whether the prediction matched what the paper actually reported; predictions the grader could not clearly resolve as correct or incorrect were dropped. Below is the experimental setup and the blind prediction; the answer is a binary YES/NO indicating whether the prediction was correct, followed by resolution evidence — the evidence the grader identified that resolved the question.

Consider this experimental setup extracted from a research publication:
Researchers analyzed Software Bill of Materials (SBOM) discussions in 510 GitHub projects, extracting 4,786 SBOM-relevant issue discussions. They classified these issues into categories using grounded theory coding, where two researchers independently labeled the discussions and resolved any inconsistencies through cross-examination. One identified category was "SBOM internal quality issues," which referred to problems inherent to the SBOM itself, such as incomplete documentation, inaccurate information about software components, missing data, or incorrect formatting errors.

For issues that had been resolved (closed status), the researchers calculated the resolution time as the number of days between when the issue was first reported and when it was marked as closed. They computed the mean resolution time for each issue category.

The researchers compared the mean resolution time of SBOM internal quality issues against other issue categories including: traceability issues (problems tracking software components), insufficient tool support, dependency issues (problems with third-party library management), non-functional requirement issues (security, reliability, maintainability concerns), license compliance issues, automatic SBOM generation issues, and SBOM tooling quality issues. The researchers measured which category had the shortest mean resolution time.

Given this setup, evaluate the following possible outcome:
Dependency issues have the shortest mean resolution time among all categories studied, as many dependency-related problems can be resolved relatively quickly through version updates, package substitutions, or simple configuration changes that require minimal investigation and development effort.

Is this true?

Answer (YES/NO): NO